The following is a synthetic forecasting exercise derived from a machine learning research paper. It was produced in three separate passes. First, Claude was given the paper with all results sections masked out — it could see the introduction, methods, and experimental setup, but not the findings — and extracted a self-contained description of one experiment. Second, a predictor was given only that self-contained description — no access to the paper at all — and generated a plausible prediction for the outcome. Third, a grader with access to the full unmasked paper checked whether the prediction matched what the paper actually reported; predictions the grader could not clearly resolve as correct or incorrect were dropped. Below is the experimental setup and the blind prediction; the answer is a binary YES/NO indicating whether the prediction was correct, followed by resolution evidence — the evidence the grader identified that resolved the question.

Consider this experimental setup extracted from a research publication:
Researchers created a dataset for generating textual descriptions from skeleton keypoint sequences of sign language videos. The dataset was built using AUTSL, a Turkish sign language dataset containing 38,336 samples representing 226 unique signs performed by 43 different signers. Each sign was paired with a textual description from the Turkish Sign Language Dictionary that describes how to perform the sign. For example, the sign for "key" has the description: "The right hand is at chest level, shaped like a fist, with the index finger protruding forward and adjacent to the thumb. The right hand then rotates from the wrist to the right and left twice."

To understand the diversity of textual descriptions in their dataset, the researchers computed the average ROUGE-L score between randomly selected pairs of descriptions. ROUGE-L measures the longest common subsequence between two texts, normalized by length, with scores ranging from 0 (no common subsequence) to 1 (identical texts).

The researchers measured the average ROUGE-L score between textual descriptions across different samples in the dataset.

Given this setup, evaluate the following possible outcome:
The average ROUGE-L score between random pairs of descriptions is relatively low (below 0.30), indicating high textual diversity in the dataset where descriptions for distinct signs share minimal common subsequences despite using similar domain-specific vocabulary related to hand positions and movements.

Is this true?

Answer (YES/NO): YES